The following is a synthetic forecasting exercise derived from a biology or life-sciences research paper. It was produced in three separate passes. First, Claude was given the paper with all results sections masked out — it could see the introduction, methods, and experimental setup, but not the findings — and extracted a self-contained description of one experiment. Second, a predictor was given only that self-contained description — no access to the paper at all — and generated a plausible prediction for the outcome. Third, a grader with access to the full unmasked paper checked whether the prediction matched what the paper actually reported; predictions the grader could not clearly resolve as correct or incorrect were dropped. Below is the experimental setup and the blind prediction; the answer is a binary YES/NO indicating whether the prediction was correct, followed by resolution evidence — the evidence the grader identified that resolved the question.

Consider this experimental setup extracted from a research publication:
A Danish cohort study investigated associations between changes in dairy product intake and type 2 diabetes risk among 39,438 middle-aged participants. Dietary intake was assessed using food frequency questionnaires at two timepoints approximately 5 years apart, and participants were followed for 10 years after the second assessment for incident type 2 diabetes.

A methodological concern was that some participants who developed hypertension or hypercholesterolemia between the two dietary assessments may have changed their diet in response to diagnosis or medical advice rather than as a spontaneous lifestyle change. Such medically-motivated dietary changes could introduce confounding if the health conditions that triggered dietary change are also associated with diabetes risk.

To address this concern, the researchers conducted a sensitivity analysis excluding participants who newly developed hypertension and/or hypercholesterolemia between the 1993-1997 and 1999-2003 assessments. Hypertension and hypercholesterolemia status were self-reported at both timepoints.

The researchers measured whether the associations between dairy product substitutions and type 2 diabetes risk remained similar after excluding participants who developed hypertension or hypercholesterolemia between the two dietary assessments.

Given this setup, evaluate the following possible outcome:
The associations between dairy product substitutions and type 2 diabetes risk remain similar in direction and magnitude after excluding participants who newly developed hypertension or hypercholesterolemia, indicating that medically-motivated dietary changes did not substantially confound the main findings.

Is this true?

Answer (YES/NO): NO